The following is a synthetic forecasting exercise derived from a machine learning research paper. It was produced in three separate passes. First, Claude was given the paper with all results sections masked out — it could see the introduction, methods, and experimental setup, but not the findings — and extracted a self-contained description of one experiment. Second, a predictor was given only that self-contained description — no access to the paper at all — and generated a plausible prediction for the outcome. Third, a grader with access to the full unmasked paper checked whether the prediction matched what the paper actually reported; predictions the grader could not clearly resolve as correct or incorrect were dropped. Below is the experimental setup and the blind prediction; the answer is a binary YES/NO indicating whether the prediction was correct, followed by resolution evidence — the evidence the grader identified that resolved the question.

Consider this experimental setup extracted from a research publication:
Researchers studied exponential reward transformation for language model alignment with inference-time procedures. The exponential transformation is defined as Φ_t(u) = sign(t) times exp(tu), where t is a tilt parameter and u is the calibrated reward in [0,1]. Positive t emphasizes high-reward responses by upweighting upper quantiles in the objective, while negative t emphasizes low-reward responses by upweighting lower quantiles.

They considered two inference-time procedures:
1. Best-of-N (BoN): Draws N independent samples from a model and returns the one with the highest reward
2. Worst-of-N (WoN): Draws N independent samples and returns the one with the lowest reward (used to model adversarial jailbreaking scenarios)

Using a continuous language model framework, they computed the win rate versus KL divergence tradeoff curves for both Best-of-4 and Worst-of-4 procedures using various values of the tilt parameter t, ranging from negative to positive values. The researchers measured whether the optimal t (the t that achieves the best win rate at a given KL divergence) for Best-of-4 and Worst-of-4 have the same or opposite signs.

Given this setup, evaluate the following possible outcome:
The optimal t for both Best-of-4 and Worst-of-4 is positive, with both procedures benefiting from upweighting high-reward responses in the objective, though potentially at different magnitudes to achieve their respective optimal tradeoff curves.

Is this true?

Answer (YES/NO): NO